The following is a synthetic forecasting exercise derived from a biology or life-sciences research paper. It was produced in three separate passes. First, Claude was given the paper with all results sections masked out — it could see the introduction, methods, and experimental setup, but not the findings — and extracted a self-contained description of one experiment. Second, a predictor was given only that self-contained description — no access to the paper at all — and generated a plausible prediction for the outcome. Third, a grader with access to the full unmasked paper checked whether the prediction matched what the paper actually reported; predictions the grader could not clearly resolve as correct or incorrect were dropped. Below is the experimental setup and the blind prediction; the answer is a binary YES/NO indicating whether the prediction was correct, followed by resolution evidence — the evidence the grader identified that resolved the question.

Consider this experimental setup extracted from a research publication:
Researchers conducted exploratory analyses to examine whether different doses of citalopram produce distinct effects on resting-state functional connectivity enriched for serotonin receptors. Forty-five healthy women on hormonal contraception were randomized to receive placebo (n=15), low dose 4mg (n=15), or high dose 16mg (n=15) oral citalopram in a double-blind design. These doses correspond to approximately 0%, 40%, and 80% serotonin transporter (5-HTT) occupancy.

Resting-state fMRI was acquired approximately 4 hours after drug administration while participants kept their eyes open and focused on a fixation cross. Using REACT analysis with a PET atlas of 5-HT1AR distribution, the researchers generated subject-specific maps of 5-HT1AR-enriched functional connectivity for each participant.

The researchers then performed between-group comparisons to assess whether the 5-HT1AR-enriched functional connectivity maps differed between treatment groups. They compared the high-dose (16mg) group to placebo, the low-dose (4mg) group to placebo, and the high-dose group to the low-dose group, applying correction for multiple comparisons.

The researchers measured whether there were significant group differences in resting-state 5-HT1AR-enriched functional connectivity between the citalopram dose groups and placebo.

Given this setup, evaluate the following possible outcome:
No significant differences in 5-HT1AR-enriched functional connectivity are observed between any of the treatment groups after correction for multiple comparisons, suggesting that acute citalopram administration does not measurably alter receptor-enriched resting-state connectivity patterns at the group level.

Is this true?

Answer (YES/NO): NO